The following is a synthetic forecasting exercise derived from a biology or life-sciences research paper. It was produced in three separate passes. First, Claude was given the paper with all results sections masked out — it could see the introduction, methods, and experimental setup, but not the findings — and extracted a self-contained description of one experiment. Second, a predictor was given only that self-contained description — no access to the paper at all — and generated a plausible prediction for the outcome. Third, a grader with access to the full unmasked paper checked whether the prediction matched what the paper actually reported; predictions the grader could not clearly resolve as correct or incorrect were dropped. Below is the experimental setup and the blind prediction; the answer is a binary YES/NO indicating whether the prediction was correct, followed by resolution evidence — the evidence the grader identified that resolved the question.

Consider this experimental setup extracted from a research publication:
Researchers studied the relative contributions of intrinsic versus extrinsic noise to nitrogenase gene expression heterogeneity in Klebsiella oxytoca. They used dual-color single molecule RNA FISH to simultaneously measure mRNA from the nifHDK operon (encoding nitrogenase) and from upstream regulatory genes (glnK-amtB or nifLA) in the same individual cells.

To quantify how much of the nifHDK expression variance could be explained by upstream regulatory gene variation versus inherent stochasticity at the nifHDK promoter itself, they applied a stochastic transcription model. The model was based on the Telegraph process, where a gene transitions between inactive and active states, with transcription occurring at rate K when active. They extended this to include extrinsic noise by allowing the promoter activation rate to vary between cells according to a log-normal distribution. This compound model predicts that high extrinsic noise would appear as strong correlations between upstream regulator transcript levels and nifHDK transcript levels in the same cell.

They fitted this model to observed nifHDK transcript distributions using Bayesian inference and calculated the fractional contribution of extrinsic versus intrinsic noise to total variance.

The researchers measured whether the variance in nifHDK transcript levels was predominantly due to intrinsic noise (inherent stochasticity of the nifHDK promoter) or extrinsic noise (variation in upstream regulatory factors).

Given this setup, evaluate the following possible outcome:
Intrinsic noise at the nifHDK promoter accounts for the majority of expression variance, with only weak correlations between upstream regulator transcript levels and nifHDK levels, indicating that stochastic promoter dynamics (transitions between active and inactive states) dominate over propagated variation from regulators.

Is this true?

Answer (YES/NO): NO